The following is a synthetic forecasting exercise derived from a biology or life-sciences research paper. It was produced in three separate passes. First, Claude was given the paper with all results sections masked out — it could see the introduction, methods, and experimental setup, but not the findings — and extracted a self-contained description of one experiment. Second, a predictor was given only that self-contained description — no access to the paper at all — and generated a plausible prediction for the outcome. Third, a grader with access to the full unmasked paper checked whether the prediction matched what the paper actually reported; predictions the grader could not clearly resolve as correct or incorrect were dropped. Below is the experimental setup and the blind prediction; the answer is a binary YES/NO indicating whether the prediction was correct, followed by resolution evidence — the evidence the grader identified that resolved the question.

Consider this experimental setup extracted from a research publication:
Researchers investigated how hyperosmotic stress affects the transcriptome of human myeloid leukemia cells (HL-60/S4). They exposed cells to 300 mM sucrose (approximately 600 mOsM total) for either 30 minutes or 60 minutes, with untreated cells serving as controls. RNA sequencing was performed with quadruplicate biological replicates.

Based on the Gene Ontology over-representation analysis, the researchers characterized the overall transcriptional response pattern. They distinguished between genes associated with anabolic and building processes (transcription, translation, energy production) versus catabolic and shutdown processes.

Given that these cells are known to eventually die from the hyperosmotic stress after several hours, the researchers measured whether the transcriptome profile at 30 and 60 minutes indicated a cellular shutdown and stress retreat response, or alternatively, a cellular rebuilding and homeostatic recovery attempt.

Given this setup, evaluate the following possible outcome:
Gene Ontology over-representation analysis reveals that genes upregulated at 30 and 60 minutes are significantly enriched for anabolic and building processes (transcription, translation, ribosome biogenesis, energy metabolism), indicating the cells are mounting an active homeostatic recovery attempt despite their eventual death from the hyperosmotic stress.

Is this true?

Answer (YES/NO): YES